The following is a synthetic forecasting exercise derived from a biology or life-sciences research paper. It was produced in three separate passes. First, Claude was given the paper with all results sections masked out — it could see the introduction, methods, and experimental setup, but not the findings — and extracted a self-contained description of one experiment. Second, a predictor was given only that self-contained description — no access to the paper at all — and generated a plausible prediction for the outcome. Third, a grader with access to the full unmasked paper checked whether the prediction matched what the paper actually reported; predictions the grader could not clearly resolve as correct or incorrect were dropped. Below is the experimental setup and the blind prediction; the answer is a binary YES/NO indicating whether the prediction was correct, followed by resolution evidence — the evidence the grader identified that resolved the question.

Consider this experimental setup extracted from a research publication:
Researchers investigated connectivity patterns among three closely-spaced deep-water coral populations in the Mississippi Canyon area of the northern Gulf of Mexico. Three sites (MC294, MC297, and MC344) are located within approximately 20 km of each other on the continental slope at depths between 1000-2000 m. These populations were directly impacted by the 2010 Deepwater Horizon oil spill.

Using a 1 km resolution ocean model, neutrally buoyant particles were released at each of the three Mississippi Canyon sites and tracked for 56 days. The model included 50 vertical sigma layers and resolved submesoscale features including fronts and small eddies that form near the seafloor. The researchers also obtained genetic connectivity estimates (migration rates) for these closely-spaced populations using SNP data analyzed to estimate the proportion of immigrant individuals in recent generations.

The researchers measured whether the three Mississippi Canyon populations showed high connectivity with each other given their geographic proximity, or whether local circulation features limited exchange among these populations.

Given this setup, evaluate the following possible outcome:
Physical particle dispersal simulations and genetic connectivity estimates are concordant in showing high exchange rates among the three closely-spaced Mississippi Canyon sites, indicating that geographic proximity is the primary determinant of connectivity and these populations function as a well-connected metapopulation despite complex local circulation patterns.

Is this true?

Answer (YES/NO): NO